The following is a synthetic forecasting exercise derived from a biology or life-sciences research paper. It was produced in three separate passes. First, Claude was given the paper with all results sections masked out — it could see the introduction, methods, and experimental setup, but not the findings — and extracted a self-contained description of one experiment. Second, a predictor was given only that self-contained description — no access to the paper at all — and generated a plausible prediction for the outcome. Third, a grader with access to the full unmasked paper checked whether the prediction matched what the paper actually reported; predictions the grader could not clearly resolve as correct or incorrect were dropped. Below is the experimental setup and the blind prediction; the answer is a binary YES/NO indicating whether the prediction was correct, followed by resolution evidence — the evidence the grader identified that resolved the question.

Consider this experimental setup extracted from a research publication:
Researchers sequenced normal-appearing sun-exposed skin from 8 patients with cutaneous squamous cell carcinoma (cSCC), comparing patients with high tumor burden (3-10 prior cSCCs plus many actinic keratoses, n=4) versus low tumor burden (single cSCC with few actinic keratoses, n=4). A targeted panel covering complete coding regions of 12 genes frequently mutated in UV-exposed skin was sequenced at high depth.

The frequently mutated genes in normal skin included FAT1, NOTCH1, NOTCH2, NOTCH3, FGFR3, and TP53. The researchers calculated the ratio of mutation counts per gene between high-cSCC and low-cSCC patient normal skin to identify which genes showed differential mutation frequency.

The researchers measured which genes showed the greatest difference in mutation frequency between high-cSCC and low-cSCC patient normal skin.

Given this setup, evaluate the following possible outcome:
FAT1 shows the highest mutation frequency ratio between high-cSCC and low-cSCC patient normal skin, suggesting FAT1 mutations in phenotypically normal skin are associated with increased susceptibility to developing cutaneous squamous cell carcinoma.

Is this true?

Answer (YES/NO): NO